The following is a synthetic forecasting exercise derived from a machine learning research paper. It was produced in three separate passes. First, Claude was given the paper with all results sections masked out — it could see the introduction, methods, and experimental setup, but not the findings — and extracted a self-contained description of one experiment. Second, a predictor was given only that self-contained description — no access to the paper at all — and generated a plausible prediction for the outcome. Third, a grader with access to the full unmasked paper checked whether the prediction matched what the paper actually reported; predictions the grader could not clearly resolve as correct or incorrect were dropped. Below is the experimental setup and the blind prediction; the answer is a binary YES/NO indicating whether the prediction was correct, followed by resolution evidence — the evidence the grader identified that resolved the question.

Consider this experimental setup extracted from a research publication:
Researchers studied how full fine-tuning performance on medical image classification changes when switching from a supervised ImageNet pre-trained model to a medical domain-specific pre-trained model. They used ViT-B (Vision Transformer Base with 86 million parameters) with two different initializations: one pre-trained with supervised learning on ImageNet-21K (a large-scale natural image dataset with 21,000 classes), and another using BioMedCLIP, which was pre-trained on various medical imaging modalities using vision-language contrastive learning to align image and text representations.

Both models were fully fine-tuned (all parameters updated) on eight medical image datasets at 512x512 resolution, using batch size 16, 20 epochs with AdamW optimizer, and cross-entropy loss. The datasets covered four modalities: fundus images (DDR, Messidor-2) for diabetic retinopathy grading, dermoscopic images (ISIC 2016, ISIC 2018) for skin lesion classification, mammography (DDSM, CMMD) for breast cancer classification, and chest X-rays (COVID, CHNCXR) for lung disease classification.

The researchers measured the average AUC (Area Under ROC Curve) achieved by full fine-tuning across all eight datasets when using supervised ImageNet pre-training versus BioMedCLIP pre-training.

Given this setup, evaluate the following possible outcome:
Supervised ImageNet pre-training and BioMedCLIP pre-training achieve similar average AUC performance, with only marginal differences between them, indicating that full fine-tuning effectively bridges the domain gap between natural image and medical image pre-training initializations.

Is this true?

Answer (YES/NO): NO